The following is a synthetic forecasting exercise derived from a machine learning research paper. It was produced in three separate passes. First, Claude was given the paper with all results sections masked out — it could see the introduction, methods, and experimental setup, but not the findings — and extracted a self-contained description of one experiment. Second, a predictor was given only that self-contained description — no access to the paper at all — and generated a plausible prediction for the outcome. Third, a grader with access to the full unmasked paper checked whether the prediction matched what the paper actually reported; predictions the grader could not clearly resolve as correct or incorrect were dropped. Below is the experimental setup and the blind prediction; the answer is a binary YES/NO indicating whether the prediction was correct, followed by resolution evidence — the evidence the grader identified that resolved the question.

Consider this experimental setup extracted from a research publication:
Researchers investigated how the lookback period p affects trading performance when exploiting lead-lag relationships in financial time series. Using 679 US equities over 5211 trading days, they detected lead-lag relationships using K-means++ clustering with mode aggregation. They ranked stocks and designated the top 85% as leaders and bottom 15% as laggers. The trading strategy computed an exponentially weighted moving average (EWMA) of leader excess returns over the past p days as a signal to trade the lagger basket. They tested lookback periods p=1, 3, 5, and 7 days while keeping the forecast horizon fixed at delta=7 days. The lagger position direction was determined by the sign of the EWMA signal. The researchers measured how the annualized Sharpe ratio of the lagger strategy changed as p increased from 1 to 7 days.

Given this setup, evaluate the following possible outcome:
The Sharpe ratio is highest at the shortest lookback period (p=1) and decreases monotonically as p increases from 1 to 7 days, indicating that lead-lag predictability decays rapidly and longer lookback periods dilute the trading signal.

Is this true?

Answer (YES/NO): NO